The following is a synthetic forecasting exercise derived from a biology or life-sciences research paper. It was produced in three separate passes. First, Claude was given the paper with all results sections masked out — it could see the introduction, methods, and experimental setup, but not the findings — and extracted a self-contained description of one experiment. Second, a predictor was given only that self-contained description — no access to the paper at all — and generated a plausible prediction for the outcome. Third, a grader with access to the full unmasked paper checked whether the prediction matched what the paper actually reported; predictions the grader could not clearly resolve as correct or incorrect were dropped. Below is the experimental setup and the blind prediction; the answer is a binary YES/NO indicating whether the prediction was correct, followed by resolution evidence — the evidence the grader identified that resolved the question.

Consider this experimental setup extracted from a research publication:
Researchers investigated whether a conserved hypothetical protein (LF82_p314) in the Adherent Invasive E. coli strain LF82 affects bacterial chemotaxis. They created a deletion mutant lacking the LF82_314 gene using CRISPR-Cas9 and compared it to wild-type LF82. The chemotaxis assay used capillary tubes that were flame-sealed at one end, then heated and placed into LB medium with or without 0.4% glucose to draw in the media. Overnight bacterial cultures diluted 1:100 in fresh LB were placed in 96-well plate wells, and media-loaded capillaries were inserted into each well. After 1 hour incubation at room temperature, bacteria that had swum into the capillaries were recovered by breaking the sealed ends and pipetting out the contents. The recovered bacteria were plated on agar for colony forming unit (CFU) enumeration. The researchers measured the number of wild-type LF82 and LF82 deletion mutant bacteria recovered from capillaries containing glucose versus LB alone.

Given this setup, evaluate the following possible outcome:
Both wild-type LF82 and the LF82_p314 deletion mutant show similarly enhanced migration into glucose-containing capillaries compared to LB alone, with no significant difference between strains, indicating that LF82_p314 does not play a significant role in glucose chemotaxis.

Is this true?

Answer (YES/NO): YES